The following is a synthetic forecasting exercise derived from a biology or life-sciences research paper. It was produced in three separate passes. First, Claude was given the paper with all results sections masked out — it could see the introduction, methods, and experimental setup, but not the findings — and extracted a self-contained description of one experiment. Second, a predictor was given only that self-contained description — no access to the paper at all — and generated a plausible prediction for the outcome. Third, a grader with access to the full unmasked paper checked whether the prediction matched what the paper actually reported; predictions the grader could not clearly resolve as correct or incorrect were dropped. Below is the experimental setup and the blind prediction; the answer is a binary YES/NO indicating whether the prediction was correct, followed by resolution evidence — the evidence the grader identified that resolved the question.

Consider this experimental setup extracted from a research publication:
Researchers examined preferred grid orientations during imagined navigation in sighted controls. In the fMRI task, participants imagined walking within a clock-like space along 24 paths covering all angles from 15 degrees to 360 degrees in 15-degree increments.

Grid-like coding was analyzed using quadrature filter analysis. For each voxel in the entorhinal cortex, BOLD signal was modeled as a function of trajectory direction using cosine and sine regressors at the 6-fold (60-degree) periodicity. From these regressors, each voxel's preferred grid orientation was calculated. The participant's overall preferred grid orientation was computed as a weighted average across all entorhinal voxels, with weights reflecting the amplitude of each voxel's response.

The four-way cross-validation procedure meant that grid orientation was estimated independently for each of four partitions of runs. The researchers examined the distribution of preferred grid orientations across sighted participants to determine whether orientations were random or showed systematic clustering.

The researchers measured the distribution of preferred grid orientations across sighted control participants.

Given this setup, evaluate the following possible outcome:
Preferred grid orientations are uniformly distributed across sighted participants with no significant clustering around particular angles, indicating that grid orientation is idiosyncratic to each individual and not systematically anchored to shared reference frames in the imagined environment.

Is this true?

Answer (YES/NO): YES